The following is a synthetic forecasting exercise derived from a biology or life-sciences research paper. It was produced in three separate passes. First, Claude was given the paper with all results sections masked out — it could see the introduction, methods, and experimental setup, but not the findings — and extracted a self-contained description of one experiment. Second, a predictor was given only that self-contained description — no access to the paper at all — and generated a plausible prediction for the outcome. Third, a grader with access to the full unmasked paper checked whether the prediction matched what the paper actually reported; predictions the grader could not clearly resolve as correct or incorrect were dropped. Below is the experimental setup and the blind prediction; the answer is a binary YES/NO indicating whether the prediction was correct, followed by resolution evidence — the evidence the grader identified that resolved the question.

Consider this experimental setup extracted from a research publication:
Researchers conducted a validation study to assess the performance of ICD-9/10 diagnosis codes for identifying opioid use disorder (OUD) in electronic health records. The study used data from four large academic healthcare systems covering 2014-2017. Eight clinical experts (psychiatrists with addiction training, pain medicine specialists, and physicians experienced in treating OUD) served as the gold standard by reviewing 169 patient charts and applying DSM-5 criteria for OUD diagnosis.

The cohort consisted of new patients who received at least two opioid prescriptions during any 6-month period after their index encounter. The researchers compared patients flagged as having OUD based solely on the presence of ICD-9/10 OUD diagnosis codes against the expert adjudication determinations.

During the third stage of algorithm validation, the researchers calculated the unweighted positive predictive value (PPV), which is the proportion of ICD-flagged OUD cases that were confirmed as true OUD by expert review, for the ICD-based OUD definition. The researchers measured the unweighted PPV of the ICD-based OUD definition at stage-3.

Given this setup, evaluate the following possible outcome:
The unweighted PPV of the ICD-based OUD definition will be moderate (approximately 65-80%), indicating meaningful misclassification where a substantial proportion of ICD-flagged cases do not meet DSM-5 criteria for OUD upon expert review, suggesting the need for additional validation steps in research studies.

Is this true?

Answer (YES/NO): NO